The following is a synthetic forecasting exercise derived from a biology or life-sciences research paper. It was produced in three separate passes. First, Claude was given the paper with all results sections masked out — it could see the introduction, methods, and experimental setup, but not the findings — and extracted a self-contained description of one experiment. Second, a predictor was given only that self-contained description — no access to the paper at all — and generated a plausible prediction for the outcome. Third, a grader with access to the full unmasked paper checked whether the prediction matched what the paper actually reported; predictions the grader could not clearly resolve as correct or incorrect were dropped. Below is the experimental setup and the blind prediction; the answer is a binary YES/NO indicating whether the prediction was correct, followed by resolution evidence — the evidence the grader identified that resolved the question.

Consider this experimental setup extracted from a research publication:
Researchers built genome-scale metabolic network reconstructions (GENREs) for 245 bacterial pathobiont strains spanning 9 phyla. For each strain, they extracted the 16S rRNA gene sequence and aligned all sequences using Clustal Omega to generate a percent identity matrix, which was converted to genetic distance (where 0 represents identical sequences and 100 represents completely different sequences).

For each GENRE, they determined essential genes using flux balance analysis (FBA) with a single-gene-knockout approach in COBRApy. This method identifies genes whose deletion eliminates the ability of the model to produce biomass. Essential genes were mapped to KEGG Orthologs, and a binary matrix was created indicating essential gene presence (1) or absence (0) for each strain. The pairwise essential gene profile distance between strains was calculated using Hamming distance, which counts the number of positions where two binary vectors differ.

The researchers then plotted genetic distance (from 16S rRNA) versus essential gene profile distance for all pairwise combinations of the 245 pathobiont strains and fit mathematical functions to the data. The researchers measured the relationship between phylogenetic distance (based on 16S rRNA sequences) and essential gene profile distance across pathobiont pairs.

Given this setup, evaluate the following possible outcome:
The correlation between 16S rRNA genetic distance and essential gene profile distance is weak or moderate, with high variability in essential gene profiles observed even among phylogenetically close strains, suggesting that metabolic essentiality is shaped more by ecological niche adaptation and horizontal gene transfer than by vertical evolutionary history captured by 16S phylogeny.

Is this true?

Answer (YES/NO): NO